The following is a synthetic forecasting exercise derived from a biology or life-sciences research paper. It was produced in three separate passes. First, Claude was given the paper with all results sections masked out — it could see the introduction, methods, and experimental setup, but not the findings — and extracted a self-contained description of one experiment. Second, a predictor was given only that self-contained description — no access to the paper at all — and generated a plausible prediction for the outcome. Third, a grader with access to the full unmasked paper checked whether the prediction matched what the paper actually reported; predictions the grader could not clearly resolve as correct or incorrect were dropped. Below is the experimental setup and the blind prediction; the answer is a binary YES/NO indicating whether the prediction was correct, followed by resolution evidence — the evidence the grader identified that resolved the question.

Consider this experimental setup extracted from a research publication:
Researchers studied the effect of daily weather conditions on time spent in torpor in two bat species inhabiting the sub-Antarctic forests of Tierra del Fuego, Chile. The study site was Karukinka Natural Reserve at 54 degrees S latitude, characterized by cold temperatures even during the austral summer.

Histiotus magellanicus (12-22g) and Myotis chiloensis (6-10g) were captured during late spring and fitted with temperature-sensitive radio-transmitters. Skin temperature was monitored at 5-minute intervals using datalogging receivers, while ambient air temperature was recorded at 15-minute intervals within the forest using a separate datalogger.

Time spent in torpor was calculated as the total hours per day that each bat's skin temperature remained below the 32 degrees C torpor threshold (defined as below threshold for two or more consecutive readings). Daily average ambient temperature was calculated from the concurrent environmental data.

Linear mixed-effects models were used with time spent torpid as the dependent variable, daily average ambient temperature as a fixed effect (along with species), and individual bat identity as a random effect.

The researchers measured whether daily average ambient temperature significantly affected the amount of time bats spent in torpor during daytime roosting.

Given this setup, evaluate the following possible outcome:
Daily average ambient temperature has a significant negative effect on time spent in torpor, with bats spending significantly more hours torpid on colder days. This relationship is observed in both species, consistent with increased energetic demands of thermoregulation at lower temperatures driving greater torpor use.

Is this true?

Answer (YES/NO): YES